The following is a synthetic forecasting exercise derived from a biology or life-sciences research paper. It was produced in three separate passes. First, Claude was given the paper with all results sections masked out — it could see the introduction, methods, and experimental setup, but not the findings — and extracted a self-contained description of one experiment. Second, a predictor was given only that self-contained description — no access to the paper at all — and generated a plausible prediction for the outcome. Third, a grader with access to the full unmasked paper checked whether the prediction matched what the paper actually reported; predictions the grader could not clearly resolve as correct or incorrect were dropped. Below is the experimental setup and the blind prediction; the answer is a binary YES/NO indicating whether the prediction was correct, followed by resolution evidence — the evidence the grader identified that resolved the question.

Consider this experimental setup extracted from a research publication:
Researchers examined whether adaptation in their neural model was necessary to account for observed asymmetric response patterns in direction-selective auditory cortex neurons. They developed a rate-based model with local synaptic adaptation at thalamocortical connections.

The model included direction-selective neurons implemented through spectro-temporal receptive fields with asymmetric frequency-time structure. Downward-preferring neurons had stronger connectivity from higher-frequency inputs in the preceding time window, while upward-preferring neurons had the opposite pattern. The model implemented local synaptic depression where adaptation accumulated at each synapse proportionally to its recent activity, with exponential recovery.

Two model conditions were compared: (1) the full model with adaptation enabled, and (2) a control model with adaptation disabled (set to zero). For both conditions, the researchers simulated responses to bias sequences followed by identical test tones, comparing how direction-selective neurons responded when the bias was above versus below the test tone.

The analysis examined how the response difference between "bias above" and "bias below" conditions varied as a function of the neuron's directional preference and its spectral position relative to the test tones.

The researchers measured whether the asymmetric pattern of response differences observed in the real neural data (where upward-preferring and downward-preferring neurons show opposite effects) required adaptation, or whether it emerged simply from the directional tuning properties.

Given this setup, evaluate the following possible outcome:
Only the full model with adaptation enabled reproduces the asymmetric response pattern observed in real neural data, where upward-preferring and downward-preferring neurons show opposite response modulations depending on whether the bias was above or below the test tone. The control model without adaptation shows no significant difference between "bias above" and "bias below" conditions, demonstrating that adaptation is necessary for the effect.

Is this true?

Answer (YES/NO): YES